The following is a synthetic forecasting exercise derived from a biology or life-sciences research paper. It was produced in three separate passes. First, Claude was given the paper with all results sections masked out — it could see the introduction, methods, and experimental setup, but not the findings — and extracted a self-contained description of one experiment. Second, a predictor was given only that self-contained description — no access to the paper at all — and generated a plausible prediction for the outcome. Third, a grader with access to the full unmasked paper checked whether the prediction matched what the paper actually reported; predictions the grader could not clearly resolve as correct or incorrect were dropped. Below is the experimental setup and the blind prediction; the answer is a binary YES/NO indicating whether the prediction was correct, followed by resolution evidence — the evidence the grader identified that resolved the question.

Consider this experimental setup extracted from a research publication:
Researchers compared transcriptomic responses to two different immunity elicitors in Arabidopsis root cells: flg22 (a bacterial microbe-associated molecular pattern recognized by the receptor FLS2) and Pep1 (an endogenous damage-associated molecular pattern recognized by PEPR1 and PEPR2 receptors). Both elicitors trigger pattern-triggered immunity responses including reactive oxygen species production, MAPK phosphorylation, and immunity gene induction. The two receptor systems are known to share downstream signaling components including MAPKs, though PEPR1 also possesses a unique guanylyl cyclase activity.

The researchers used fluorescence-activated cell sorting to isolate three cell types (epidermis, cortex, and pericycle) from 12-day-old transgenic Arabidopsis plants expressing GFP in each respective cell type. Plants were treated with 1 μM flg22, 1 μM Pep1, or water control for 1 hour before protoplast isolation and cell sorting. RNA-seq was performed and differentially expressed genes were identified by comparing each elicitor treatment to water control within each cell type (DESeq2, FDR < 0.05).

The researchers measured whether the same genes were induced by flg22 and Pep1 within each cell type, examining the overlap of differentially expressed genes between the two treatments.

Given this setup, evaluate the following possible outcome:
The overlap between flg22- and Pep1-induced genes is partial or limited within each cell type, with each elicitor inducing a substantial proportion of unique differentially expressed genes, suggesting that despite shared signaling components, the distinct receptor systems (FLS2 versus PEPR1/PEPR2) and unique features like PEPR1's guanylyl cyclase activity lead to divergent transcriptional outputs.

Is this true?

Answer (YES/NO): YES